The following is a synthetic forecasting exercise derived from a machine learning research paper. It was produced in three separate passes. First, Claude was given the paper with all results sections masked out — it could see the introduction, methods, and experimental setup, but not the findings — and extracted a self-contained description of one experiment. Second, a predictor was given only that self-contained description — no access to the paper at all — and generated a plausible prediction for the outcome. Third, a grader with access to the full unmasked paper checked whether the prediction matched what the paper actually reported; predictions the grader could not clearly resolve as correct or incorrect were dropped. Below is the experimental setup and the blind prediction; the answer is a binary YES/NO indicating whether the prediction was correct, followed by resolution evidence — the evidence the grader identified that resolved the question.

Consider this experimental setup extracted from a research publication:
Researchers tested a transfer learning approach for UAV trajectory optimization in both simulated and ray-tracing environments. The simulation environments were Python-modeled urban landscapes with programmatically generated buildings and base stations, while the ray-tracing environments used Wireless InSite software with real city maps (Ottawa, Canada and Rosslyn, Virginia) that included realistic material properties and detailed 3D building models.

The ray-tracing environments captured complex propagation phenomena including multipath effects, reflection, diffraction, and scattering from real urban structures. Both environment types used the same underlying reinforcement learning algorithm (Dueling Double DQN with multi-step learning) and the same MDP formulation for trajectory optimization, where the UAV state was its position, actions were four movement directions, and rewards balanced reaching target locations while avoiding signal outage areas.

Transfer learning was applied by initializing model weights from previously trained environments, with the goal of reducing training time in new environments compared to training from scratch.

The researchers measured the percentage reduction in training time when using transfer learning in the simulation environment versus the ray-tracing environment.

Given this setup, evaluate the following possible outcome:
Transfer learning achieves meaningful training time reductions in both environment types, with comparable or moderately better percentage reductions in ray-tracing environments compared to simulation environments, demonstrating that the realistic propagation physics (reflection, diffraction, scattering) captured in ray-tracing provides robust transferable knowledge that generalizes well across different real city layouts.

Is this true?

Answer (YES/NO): NO